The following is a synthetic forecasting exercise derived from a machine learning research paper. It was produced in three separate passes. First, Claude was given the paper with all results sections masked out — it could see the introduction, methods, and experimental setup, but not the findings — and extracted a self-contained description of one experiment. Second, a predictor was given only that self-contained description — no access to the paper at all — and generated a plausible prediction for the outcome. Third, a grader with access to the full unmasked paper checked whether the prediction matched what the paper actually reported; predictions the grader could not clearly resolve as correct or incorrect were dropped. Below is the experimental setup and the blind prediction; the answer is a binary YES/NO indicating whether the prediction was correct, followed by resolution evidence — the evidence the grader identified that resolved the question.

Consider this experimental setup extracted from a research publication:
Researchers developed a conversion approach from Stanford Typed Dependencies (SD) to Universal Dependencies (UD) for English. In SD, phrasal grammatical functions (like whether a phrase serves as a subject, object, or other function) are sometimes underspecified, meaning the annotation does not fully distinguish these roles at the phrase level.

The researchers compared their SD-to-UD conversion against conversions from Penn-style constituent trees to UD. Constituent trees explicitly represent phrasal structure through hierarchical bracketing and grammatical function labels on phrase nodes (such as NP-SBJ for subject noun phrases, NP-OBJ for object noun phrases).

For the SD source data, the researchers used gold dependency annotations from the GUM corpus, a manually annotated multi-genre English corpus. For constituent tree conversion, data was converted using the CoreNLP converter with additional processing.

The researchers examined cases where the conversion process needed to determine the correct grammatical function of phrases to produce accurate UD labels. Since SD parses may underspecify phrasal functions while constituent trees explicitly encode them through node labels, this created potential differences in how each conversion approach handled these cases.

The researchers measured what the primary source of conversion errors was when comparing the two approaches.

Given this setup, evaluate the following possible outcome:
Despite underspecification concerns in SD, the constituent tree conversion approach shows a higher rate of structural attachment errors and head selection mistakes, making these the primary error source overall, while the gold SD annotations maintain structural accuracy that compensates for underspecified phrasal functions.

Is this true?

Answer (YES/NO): NO